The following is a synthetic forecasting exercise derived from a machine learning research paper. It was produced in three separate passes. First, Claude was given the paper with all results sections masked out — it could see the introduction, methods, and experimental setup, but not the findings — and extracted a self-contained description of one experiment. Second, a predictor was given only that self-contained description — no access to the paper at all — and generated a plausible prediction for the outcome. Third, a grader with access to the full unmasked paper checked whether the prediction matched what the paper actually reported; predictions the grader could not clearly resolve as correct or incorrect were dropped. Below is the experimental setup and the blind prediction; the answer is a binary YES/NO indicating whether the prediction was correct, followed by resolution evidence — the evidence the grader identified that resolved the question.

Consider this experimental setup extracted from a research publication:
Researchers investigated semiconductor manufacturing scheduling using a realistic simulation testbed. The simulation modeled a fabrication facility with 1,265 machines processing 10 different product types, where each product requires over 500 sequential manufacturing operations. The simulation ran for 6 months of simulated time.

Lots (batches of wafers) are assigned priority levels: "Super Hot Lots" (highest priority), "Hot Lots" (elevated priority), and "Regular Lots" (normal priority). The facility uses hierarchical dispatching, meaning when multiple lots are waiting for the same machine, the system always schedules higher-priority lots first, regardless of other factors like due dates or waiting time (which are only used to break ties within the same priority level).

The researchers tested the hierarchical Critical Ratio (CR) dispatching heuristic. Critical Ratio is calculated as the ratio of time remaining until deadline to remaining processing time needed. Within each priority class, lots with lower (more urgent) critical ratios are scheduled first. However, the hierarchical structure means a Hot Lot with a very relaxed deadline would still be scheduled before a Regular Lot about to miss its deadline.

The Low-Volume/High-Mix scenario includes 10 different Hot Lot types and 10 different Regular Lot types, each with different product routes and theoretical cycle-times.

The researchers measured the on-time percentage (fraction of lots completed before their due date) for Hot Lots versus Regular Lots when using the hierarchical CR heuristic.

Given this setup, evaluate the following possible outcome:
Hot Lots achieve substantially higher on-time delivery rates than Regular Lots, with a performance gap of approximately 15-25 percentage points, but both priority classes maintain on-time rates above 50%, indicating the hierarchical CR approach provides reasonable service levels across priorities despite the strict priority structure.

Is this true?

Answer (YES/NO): NO